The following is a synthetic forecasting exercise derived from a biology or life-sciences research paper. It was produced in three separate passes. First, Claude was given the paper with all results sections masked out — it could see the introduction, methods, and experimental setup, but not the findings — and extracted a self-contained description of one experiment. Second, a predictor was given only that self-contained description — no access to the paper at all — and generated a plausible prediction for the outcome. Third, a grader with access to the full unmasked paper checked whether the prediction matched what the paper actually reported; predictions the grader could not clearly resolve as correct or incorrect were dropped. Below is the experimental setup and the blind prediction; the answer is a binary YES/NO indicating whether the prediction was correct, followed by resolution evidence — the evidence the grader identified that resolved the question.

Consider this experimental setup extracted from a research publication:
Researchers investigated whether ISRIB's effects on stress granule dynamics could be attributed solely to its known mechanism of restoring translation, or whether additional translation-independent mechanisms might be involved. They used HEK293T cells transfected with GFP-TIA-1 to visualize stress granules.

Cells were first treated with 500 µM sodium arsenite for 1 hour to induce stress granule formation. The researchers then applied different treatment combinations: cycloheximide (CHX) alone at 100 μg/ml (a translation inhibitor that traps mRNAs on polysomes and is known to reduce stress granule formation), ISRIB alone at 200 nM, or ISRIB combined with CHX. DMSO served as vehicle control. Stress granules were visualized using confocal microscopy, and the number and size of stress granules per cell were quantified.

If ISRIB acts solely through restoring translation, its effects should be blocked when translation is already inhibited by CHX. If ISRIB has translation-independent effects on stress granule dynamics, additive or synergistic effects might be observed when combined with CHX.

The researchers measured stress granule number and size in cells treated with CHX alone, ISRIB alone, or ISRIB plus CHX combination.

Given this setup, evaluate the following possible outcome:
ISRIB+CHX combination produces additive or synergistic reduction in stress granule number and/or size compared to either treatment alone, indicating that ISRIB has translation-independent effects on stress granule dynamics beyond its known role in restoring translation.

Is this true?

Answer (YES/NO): YES